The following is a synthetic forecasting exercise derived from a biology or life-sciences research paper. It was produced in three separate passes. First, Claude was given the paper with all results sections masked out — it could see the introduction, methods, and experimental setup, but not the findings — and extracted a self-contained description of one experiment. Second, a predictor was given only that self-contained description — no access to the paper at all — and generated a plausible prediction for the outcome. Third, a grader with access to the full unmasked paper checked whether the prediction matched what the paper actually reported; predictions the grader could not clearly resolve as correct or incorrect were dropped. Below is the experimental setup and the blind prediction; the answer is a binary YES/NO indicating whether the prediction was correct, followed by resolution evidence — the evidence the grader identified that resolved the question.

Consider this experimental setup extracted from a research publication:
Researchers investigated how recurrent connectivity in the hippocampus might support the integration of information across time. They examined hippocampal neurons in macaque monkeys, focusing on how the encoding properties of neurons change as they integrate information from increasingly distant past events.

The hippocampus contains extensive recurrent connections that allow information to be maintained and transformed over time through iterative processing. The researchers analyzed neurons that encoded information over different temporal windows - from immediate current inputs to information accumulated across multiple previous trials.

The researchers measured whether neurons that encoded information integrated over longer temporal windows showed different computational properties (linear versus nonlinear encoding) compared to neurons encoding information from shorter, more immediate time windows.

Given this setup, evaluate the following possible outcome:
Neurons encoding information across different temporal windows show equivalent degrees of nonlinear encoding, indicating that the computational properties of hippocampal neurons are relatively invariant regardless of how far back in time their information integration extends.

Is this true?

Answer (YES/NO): NO